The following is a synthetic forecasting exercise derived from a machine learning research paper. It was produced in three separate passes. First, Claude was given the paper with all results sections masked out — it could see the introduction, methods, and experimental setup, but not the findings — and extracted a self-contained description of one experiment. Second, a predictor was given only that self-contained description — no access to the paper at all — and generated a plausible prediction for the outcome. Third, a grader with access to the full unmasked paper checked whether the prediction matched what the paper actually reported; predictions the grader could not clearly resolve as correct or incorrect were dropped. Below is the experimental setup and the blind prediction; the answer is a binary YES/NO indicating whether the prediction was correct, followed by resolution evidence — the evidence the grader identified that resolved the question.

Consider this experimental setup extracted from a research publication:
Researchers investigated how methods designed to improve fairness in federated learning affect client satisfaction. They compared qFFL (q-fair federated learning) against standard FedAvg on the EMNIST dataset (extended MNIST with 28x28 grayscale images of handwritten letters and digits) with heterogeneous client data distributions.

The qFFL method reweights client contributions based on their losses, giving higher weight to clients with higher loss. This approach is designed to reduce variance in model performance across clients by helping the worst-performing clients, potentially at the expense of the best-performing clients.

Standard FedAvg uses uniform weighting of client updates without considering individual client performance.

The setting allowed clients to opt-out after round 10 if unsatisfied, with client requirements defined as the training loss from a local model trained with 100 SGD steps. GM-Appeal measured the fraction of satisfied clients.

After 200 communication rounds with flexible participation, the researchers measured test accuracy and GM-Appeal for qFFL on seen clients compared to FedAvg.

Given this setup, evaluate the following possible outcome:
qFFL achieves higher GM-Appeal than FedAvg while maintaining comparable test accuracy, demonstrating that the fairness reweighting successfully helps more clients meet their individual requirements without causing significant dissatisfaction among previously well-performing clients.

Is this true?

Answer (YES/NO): NO